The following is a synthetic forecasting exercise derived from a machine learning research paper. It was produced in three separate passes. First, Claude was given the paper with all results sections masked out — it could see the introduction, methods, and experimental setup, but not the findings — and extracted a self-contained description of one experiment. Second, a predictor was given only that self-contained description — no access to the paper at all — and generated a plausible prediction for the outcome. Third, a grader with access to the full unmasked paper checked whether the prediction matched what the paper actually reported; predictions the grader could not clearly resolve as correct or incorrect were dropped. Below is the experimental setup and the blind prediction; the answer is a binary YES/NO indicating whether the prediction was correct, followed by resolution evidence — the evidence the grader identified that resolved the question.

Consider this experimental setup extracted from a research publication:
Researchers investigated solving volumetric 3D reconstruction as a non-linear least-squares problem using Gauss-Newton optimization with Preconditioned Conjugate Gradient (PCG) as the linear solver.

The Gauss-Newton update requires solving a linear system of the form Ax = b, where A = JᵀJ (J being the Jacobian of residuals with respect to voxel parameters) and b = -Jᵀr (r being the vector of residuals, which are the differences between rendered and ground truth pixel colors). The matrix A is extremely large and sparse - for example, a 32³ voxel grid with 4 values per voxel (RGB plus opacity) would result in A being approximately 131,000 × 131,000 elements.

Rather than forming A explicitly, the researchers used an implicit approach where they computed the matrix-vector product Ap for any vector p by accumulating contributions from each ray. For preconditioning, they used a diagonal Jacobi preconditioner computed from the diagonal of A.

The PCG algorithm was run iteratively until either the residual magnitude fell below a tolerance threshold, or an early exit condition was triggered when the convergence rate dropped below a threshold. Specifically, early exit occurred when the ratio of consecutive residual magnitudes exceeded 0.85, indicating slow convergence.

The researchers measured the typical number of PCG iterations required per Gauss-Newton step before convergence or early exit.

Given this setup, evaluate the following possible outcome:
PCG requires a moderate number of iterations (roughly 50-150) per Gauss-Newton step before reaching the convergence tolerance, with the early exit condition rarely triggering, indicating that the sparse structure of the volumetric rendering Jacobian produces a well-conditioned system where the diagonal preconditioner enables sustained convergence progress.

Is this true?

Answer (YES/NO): NO